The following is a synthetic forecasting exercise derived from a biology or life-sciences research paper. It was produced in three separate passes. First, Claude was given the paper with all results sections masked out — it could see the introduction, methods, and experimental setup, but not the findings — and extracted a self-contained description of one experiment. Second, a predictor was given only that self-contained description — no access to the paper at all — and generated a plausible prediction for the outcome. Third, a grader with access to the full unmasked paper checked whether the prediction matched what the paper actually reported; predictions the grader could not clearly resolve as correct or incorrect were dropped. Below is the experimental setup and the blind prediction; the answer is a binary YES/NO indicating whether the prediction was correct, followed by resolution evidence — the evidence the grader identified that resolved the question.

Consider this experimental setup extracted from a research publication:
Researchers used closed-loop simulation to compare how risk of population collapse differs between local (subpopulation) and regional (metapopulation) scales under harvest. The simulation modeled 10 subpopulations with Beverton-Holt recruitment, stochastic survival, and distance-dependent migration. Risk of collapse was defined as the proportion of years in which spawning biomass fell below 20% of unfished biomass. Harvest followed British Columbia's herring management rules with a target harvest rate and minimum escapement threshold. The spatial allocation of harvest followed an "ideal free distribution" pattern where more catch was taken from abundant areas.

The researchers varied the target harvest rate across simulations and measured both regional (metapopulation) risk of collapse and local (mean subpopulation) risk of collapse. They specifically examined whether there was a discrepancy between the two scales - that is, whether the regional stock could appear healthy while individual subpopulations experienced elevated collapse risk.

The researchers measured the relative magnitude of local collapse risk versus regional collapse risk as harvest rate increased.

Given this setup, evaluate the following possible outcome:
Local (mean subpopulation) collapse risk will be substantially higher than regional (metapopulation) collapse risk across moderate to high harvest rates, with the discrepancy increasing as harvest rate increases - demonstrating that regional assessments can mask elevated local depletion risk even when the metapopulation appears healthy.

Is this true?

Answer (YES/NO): NO